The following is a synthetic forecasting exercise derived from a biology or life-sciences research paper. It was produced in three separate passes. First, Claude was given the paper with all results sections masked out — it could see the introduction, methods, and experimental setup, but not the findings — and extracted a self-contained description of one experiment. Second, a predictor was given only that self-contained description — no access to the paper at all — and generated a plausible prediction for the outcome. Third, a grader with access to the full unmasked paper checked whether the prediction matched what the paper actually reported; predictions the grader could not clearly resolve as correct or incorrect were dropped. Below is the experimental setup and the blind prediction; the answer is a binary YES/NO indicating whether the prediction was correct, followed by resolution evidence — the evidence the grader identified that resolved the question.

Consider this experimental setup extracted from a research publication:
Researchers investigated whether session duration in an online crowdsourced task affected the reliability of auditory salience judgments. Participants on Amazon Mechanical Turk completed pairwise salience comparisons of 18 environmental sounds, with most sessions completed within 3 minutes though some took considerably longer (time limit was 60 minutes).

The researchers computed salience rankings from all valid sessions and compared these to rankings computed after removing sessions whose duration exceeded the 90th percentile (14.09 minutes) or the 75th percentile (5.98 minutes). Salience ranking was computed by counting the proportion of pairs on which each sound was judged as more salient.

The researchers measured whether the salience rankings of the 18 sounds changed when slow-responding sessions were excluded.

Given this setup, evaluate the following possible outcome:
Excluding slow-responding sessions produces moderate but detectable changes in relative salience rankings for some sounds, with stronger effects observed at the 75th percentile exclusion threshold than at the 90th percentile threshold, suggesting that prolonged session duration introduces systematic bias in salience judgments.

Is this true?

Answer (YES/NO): NO